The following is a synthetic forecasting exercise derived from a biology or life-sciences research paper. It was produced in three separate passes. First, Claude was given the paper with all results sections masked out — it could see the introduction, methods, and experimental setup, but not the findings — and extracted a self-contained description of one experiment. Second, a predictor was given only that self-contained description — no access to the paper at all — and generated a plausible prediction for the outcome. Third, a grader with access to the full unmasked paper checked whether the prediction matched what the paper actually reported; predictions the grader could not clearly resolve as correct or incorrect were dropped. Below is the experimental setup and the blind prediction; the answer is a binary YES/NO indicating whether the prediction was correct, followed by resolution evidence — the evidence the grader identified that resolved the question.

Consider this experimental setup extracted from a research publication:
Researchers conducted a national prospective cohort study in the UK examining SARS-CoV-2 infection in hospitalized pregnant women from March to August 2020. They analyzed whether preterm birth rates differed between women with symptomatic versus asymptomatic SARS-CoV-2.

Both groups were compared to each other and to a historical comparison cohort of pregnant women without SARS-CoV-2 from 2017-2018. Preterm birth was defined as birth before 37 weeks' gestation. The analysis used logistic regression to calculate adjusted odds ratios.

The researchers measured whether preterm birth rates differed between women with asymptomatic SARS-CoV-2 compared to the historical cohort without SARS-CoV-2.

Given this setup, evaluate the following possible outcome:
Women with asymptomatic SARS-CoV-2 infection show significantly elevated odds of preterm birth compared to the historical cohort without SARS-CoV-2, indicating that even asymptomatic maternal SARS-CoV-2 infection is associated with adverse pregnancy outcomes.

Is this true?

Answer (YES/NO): NO